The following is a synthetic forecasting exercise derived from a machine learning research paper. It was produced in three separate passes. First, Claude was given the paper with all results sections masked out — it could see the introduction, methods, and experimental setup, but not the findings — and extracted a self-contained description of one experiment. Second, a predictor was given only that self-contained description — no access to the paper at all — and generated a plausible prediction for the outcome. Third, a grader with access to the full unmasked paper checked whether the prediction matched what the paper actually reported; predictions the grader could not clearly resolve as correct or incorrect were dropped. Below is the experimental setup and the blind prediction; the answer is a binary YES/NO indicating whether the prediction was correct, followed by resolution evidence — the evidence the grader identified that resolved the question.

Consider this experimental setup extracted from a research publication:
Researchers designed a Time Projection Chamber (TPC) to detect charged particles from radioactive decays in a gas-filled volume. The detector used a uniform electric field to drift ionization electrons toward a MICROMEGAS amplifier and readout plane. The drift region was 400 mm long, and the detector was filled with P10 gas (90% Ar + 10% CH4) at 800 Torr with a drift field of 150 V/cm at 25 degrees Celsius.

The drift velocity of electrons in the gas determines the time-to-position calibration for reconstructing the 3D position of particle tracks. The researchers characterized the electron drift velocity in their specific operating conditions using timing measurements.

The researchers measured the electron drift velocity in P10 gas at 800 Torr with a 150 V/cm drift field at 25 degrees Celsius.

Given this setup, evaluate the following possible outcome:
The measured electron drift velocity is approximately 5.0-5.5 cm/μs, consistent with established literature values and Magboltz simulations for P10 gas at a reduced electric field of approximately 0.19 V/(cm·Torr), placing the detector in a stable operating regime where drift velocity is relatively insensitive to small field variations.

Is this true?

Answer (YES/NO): YES